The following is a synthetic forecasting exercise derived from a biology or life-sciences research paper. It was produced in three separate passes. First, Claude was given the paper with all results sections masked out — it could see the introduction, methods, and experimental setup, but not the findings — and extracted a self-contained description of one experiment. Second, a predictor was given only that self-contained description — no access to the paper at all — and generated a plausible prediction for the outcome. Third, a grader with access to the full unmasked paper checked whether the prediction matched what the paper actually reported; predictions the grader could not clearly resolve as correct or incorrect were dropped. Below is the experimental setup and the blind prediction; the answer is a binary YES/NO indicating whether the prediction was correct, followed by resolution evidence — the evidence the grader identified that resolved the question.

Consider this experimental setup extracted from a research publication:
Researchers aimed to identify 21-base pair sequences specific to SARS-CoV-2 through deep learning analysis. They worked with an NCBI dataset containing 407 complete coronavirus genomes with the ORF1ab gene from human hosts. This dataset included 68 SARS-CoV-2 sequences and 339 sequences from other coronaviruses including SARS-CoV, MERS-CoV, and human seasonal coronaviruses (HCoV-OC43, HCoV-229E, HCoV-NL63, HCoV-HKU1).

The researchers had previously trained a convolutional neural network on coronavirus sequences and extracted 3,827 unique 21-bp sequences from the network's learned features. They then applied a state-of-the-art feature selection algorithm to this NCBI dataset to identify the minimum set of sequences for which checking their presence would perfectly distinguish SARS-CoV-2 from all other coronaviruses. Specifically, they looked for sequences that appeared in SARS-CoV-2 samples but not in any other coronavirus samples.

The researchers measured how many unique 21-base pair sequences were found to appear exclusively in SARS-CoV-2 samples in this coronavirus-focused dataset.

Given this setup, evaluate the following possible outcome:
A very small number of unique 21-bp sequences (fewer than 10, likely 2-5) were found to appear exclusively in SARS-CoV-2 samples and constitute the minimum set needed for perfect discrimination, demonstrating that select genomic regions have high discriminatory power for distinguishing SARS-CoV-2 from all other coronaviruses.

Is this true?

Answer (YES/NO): NO